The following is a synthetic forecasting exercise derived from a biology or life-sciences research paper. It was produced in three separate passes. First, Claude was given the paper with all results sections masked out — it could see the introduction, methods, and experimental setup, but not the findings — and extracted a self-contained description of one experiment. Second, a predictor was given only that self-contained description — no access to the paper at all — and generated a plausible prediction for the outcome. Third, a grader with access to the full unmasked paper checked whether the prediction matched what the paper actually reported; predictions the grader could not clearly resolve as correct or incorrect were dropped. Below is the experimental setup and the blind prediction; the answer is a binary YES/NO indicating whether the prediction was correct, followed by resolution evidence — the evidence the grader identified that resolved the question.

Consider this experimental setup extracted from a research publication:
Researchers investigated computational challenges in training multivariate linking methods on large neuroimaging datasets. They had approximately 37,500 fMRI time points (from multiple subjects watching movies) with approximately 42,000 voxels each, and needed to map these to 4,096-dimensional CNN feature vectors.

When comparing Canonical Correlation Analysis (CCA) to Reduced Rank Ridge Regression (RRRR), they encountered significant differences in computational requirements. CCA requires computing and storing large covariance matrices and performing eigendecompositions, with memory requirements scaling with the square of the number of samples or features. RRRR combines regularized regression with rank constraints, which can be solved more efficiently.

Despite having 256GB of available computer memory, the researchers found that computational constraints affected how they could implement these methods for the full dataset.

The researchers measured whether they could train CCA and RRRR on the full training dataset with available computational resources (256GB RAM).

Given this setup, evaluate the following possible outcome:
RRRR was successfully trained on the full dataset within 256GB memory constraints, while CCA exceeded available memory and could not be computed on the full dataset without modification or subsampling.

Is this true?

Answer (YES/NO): YES